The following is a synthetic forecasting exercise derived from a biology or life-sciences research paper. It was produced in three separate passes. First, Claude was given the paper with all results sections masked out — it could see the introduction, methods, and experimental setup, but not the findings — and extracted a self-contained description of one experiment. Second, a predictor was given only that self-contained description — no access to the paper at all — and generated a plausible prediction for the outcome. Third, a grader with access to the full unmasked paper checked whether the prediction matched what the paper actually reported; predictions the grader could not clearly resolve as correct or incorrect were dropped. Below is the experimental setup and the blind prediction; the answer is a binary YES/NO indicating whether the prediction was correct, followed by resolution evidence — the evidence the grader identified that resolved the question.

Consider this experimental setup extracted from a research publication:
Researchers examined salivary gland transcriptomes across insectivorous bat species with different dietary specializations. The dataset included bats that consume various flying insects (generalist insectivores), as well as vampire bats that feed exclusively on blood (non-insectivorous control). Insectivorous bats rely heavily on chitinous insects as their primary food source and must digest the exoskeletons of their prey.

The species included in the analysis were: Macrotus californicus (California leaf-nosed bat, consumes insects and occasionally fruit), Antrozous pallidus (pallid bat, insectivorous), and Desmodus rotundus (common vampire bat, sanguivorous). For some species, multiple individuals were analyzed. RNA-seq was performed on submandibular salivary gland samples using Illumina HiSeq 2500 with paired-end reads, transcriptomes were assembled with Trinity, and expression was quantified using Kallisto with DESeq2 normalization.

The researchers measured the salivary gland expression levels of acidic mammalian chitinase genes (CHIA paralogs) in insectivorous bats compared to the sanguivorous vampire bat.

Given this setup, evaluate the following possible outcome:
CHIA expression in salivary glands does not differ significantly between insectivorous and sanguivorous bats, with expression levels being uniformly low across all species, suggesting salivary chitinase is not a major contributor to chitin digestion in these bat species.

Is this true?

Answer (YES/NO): NO